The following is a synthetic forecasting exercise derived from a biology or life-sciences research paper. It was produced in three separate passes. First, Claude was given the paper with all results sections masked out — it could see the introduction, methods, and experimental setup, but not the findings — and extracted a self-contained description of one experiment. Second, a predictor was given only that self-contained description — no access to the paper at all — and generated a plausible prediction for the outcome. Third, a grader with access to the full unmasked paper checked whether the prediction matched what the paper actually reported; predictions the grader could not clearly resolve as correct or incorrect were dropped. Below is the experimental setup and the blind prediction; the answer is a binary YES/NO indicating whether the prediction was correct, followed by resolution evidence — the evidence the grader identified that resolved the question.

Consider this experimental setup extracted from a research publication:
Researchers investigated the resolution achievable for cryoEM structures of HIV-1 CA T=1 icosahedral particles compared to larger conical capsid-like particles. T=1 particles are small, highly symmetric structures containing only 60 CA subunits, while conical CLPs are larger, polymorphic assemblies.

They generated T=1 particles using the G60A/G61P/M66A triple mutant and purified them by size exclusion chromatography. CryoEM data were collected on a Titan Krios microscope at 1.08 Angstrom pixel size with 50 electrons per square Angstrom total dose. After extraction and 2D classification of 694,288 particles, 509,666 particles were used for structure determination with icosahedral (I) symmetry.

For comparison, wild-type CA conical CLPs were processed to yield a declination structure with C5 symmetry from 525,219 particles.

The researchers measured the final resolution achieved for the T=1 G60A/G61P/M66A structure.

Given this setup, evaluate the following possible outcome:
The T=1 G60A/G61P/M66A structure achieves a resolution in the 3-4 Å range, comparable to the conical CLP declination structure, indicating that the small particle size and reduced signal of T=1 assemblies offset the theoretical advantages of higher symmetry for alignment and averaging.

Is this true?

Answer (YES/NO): NO